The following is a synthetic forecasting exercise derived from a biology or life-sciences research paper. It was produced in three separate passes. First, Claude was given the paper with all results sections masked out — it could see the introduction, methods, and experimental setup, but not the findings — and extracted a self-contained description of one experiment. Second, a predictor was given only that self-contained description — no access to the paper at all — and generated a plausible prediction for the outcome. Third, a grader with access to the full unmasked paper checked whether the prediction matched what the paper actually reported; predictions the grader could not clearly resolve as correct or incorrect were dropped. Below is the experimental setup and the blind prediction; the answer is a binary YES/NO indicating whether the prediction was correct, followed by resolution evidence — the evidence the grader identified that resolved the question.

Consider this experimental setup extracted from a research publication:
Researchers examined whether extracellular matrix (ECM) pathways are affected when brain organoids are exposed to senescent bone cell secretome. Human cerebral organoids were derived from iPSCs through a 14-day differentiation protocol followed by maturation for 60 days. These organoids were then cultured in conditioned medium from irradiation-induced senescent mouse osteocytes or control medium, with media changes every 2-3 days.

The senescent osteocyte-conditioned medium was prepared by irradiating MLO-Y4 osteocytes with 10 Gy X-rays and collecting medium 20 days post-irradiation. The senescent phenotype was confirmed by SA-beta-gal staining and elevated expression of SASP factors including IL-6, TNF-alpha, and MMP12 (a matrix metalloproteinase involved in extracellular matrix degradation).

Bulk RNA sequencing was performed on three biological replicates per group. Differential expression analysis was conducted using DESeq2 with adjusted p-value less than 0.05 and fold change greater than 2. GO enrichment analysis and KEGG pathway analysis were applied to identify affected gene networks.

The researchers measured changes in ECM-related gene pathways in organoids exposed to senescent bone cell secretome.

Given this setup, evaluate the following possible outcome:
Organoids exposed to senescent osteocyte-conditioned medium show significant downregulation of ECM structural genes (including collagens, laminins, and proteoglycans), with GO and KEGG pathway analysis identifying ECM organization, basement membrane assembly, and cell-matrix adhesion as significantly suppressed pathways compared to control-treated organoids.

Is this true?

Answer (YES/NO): NO